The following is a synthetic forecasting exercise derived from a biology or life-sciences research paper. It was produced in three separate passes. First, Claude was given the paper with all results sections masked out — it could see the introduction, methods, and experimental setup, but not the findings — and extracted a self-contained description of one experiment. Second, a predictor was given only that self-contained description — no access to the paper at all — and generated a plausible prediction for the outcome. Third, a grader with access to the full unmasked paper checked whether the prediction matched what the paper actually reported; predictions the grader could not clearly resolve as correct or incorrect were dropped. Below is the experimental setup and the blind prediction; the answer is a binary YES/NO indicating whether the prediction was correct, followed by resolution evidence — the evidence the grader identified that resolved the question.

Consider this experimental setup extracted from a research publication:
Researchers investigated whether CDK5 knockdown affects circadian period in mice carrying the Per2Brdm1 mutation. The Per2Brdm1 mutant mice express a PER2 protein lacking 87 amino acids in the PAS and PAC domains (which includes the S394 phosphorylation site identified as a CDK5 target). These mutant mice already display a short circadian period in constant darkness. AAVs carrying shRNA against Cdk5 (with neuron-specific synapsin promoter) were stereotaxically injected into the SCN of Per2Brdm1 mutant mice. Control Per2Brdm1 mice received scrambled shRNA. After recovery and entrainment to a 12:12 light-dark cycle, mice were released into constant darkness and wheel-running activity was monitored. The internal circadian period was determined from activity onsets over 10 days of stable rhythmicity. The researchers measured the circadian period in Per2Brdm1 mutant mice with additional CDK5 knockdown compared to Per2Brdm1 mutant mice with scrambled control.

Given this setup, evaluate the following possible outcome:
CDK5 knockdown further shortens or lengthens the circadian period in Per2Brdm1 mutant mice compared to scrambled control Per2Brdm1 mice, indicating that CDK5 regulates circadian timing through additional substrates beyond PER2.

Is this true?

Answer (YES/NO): YES